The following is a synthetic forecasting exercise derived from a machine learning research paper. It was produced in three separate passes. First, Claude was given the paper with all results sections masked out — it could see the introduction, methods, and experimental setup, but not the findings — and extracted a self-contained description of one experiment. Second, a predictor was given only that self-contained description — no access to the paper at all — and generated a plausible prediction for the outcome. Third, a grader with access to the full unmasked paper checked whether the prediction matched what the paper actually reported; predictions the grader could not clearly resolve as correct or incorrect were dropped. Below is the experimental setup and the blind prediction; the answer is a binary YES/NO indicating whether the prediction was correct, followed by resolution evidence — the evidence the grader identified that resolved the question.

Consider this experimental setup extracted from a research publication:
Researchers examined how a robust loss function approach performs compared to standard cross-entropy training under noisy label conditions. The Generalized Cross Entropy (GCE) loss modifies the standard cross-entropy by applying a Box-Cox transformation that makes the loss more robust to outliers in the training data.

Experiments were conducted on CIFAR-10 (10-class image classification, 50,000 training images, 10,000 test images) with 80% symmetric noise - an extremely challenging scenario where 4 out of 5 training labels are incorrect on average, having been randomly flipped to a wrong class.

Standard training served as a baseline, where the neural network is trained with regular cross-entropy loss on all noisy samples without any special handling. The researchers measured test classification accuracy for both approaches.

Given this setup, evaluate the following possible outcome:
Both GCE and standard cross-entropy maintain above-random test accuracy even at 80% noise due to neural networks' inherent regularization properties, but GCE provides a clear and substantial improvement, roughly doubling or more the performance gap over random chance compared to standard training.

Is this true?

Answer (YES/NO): NO